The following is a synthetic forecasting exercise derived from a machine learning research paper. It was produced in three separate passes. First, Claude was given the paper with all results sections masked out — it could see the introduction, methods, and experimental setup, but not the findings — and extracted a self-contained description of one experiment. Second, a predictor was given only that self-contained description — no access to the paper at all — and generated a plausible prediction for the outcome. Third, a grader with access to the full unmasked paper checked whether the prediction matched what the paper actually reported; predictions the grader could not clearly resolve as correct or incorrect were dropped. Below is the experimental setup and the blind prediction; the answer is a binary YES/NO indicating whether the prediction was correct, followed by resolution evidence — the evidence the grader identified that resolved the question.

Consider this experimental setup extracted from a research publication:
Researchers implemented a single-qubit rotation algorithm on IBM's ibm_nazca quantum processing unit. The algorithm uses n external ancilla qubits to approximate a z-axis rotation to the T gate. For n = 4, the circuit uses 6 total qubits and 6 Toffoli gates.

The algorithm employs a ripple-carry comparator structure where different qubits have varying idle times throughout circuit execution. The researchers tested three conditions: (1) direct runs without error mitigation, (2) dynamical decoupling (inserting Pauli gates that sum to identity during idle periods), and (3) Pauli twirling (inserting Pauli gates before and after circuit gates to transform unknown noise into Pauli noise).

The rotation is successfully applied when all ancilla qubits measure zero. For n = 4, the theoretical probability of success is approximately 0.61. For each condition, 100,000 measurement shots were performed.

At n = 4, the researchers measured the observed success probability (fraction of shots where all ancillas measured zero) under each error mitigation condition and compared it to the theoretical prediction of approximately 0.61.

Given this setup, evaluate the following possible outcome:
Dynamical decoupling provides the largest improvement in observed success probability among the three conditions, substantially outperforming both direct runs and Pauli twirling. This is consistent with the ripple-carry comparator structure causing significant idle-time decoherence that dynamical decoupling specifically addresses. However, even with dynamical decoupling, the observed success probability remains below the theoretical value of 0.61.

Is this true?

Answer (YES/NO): NO